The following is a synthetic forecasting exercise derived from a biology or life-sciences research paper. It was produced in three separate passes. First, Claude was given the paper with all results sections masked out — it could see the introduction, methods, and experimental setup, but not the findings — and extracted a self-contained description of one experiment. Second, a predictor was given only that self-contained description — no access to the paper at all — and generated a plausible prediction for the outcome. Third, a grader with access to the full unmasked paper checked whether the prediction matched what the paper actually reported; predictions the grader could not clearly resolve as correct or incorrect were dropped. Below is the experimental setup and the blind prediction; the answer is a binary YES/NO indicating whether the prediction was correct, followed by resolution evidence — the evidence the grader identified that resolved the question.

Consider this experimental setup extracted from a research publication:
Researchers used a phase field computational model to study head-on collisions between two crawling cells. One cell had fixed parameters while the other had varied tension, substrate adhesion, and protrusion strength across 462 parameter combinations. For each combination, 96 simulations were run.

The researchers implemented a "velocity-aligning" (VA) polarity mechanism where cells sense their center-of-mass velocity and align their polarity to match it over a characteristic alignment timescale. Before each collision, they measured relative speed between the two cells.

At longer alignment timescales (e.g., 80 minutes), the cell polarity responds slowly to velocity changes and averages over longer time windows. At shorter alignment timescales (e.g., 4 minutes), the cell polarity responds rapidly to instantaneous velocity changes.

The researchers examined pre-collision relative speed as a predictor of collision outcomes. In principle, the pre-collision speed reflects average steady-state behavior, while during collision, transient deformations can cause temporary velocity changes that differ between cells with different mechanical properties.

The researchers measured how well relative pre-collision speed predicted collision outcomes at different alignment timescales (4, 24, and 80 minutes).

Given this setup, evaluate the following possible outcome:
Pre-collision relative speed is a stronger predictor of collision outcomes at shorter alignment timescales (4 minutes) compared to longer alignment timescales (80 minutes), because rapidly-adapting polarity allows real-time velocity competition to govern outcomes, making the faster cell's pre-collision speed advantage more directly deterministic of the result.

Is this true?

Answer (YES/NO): NO